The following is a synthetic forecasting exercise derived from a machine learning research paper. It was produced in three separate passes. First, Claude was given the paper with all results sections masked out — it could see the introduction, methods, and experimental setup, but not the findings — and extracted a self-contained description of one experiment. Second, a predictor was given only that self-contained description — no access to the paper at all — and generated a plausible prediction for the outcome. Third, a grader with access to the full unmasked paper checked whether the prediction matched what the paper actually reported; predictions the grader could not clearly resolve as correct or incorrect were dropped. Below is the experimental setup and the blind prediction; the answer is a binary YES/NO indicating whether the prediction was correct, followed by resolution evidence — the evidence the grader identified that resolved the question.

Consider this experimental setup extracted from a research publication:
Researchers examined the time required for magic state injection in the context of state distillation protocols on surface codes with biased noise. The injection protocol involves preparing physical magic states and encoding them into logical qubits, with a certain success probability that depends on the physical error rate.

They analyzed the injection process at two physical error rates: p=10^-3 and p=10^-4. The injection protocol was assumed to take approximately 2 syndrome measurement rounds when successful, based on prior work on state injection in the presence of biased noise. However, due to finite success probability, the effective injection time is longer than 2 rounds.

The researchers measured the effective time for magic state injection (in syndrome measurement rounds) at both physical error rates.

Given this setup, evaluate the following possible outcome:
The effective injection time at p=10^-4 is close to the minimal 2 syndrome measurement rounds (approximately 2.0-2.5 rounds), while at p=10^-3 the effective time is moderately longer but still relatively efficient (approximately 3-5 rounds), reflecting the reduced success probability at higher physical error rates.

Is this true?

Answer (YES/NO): NO